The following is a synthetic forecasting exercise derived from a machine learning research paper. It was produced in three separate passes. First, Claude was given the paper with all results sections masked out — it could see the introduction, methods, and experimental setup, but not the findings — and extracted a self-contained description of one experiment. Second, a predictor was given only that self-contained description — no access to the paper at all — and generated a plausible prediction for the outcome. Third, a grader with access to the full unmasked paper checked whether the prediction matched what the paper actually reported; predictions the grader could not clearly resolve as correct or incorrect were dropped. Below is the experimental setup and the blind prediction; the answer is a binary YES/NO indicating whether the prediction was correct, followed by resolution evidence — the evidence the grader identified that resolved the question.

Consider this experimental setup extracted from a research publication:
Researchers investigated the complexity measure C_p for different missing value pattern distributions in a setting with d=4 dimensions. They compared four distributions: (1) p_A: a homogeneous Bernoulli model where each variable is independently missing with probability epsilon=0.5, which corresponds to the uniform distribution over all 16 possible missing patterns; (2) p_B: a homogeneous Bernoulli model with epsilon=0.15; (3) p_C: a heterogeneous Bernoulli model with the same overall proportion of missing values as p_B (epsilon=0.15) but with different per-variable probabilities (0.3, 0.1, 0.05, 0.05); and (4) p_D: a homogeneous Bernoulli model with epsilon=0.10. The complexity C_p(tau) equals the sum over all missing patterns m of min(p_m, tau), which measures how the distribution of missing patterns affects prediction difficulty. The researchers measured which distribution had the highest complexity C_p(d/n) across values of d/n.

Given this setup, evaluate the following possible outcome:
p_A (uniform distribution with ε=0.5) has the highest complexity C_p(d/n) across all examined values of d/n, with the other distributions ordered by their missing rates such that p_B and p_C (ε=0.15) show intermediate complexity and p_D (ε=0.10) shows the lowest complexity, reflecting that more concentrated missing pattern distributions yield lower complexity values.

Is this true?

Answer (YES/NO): NO